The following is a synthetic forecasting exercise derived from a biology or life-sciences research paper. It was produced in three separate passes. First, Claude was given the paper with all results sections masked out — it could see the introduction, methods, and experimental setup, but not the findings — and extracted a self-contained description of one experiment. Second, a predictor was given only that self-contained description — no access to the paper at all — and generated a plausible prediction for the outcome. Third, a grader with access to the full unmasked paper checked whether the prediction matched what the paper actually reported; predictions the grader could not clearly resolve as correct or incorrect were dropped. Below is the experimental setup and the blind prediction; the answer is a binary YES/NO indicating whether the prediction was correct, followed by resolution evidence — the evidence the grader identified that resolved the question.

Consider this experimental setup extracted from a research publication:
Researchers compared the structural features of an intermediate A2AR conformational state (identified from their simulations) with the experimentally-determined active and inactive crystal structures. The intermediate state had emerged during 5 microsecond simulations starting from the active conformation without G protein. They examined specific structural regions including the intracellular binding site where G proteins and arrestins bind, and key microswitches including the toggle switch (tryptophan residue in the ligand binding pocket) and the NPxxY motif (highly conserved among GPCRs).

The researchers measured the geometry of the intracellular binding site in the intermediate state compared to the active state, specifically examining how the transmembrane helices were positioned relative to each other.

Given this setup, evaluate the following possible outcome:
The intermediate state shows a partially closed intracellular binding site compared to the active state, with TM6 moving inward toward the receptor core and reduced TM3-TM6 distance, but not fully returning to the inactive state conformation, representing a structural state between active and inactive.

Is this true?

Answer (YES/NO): YES